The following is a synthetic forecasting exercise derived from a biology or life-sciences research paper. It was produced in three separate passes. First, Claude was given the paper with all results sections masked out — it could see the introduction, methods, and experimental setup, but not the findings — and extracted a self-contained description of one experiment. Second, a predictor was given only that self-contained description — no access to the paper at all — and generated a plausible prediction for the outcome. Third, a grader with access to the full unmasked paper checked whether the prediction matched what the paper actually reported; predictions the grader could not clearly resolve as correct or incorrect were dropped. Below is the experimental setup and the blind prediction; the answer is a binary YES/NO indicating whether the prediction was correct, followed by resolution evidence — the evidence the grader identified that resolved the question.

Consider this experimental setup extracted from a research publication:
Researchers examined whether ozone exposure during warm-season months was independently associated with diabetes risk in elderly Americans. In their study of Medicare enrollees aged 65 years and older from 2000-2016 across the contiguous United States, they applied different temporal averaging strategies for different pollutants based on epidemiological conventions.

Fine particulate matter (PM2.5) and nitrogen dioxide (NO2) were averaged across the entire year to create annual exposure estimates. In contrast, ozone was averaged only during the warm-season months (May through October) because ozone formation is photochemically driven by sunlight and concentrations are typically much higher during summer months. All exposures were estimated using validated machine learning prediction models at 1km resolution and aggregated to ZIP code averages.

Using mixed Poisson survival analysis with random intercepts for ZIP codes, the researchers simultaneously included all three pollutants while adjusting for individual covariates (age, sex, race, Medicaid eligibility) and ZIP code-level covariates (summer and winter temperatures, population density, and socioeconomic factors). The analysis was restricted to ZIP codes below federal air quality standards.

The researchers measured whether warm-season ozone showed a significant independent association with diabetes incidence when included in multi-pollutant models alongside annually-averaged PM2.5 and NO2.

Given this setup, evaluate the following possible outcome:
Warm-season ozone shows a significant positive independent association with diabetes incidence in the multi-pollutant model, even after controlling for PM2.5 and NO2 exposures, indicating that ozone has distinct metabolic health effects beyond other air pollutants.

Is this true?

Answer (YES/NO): YES